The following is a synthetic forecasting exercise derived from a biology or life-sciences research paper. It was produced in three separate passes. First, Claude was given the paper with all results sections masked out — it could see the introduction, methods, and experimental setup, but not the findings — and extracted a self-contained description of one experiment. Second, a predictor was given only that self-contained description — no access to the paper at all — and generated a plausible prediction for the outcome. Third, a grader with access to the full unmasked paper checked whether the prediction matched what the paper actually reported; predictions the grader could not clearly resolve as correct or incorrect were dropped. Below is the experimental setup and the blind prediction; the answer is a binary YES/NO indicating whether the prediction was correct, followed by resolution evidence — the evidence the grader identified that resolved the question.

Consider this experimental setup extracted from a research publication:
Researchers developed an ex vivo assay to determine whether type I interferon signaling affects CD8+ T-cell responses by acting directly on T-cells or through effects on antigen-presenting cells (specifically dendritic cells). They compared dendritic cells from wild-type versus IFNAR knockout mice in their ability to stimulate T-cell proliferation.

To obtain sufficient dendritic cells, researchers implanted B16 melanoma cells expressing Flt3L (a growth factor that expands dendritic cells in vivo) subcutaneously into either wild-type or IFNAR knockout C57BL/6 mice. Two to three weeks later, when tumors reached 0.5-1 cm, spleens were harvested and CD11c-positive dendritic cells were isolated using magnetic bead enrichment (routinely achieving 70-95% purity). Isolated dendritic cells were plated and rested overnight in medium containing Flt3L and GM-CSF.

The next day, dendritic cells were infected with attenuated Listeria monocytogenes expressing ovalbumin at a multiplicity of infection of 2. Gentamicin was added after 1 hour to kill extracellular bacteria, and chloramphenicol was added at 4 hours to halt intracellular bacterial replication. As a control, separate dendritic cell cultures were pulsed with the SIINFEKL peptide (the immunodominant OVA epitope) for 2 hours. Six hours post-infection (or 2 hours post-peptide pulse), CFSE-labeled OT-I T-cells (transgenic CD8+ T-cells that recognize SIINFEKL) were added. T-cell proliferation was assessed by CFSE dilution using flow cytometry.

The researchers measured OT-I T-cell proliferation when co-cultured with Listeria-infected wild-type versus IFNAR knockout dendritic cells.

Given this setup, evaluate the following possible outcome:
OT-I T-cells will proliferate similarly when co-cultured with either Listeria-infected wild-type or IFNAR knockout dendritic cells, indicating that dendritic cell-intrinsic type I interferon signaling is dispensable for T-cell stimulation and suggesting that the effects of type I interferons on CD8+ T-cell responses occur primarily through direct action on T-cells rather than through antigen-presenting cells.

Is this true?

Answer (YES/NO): NO